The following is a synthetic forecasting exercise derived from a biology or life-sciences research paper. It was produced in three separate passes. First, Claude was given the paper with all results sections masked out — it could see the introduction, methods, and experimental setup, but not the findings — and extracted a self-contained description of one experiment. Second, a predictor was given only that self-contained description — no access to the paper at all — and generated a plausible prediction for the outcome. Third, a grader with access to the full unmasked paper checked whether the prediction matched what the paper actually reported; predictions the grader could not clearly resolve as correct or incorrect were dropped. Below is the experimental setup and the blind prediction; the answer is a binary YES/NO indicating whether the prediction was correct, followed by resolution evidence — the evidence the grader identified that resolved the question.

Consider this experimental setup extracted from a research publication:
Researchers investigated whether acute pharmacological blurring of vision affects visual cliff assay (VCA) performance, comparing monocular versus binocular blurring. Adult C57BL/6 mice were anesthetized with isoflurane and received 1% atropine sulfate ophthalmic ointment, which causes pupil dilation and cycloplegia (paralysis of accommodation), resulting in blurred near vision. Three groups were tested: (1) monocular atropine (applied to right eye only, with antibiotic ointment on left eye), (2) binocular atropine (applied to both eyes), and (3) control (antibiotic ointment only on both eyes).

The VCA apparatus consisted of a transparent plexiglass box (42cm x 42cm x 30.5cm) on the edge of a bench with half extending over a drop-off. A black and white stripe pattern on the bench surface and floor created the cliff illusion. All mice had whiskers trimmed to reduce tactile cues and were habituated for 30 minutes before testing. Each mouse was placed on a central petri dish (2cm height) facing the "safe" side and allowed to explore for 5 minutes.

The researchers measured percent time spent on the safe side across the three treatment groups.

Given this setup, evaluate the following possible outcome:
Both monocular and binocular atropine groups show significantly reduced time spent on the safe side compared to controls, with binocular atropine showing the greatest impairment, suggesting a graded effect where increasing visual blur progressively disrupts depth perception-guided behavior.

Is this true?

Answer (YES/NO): NO